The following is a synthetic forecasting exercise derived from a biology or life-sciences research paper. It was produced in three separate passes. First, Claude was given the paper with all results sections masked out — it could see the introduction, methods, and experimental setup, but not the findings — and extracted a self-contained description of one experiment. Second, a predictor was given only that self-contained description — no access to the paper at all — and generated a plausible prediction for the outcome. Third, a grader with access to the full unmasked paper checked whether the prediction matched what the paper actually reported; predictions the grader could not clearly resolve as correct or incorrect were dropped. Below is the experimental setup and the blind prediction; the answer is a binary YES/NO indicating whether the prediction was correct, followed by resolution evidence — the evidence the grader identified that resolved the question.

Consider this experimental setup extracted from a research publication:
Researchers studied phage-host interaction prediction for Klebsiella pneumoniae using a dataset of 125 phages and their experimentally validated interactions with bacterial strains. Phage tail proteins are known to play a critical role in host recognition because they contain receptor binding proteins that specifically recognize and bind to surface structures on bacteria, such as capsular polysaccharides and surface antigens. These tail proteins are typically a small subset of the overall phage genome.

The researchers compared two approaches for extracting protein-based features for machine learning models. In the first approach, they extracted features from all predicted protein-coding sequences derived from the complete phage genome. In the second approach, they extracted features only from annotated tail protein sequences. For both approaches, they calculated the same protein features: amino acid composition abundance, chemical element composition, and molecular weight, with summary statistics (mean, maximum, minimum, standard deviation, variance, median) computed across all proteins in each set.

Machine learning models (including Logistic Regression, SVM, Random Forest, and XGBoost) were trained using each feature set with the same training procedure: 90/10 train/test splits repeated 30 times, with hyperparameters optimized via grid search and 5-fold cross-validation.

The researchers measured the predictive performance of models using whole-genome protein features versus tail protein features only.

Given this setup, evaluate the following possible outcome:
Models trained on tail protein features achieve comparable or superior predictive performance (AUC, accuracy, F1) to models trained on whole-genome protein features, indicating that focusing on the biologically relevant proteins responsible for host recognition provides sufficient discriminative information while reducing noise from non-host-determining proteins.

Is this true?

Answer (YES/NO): YES